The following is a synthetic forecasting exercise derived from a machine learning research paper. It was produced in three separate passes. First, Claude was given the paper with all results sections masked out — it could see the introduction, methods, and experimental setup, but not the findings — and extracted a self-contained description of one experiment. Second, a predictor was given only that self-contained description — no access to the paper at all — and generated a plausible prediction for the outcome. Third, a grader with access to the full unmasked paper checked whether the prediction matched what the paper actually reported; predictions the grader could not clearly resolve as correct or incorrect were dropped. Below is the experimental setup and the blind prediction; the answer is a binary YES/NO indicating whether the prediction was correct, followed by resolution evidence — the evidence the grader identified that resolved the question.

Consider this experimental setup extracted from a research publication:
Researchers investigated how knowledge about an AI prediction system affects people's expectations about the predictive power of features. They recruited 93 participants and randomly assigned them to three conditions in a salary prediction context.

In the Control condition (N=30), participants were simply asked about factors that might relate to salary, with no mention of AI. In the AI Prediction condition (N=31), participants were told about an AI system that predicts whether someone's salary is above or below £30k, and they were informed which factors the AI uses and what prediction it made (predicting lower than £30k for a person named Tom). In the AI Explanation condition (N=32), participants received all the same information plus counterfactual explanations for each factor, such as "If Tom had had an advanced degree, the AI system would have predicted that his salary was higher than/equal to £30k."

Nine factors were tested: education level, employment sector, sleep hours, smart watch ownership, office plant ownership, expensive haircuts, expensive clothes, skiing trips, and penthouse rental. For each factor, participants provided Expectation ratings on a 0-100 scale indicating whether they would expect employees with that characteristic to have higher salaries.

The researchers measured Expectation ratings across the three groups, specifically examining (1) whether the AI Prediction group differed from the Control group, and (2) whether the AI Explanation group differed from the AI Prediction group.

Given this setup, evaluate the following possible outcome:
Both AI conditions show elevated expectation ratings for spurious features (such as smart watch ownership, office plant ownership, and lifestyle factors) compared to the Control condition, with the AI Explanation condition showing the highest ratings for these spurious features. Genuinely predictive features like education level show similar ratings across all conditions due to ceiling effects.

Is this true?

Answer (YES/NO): NO